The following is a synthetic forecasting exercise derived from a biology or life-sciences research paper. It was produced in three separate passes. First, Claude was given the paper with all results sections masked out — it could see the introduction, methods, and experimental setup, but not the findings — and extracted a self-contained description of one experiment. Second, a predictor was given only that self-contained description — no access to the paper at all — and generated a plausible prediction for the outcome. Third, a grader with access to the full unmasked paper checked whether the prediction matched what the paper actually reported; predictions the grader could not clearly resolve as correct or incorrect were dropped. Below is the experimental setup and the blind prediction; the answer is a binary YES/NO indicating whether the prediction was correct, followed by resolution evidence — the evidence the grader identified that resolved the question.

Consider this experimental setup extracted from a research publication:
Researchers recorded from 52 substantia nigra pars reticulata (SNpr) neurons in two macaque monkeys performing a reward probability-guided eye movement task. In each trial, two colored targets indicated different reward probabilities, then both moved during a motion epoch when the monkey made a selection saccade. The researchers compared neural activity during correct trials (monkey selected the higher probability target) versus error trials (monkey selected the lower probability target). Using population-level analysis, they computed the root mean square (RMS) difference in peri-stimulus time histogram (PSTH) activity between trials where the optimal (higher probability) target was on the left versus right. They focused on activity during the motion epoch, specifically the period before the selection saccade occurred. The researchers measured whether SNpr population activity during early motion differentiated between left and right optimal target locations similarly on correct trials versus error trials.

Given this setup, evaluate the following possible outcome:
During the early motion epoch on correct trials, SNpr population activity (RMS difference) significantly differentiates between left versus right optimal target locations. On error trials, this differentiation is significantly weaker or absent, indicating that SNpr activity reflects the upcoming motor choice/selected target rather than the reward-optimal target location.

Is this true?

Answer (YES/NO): NO